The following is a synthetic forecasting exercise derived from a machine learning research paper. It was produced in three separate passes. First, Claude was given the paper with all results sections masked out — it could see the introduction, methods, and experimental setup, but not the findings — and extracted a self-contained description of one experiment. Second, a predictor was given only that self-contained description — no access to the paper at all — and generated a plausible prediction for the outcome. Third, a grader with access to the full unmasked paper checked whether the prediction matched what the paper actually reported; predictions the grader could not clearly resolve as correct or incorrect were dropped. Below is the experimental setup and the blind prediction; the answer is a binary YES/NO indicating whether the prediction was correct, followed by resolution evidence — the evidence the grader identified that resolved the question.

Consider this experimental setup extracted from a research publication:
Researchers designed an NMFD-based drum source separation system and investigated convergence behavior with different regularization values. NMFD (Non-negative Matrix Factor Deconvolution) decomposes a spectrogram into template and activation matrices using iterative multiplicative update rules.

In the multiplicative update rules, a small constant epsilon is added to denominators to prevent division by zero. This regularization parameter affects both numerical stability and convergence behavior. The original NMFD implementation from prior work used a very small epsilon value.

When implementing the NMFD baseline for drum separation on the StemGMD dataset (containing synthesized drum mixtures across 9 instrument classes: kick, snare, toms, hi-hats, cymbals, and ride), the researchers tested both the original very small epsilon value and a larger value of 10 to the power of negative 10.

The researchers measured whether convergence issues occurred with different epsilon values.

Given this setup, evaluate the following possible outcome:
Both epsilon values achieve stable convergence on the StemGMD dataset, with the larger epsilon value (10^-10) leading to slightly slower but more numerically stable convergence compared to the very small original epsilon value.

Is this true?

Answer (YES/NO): NO